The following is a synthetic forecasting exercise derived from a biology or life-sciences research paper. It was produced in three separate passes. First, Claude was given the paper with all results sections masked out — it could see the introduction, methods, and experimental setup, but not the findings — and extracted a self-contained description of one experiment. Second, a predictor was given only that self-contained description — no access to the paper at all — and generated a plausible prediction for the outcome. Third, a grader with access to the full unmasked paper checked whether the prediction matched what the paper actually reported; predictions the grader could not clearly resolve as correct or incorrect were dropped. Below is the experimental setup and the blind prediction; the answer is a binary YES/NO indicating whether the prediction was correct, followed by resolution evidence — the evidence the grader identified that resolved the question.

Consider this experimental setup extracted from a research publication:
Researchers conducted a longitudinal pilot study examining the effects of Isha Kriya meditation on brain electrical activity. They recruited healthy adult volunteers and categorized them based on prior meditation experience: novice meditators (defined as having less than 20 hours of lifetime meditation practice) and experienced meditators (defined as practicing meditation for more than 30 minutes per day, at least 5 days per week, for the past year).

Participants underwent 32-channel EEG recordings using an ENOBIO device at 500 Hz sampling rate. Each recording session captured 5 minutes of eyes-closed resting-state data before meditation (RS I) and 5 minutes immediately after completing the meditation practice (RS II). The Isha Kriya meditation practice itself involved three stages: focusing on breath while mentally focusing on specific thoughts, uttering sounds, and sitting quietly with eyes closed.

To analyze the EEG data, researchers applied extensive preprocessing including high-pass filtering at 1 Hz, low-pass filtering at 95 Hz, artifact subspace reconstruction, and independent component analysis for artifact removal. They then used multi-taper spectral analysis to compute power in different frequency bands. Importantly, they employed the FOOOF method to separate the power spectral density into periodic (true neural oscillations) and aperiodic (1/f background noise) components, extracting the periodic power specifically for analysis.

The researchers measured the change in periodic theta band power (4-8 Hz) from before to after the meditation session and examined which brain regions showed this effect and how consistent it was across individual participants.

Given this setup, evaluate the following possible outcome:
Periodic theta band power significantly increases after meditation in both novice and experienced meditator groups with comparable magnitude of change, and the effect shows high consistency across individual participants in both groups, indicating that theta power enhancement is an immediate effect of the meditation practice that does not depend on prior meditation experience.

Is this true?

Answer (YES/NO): NO